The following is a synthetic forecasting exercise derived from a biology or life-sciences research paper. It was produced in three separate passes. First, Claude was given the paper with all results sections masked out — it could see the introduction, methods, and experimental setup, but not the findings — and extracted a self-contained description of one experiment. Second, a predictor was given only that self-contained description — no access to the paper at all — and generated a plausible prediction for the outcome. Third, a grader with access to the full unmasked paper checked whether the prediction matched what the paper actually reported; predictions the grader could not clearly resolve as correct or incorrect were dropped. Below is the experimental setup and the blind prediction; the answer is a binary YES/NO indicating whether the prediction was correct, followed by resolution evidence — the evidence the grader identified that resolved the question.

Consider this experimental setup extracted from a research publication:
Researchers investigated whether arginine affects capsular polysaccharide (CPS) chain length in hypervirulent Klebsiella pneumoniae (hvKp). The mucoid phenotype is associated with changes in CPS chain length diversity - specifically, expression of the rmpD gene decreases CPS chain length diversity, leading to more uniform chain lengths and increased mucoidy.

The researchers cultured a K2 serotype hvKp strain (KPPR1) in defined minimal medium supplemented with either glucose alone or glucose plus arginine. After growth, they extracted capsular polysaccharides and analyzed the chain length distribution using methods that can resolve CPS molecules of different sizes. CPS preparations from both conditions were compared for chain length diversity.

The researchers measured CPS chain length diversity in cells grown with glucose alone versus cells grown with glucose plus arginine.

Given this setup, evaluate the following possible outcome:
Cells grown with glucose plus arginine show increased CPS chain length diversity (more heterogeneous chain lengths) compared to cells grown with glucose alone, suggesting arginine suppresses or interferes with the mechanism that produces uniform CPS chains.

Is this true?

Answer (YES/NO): NO